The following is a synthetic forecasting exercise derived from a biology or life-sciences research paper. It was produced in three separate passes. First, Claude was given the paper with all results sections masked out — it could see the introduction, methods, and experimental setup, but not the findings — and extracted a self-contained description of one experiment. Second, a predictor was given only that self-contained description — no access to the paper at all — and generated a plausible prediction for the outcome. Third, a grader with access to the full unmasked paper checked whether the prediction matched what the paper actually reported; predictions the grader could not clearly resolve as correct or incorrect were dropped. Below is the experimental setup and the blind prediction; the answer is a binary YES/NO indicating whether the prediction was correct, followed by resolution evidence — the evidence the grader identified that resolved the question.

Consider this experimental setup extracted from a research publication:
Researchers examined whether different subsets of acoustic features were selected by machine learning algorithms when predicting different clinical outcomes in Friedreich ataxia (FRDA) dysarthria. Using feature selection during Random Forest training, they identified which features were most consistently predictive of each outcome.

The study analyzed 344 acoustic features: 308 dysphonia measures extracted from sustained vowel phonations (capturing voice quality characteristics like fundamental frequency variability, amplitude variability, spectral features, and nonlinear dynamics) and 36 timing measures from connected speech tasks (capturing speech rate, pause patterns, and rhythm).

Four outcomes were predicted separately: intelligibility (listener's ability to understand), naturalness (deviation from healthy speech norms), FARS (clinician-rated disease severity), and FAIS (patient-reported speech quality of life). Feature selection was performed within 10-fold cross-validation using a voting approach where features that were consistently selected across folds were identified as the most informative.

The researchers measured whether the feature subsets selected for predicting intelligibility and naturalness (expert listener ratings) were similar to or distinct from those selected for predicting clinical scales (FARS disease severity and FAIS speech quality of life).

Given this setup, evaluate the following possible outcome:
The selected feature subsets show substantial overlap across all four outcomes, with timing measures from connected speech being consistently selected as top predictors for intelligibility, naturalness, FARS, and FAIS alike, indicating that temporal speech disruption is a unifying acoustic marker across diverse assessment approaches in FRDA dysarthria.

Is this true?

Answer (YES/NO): NO